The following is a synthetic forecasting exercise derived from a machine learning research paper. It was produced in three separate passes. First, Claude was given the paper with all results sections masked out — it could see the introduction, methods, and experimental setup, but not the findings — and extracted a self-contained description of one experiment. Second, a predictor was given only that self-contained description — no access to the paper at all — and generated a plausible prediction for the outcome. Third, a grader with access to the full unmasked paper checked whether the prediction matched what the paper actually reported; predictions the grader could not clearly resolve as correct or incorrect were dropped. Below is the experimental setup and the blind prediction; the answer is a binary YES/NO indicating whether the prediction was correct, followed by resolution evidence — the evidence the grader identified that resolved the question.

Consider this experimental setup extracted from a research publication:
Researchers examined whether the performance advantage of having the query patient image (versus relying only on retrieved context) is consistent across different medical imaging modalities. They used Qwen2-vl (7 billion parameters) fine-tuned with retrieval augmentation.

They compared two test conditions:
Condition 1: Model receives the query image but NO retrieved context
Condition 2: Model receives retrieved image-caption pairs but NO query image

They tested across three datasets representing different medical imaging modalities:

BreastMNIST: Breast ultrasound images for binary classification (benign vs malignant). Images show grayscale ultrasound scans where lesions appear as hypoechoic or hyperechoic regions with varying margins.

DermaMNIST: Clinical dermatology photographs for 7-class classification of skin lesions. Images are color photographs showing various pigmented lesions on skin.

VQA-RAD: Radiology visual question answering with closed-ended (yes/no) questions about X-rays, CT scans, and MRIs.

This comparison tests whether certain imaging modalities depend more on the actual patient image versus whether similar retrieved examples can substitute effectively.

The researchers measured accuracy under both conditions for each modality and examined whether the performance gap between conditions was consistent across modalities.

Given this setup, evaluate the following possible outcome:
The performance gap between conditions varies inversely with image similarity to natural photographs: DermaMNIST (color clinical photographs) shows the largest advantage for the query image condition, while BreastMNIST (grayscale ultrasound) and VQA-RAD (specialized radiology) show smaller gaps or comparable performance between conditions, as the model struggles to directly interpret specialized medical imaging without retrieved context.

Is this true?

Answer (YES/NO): YES